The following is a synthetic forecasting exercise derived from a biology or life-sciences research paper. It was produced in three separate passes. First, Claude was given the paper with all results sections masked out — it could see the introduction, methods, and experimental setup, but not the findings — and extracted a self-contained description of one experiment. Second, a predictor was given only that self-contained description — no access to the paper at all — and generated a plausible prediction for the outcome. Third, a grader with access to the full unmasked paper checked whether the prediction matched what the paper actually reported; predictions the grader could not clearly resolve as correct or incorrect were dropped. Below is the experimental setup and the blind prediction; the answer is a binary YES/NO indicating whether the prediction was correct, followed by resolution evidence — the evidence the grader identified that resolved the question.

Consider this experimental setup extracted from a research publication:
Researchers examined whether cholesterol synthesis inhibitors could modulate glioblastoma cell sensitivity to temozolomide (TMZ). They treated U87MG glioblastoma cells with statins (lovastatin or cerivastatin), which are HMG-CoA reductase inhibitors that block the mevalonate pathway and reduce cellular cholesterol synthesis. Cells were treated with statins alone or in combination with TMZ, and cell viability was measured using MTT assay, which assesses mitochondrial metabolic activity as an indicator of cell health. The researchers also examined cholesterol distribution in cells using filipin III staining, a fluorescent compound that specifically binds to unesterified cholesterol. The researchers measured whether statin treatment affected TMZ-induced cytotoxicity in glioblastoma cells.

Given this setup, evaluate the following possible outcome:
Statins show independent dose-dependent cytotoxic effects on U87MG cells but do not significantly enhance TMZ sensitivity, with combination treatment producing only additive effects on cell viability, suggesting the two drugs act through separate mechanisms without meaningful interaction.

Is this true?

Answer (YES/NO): NO